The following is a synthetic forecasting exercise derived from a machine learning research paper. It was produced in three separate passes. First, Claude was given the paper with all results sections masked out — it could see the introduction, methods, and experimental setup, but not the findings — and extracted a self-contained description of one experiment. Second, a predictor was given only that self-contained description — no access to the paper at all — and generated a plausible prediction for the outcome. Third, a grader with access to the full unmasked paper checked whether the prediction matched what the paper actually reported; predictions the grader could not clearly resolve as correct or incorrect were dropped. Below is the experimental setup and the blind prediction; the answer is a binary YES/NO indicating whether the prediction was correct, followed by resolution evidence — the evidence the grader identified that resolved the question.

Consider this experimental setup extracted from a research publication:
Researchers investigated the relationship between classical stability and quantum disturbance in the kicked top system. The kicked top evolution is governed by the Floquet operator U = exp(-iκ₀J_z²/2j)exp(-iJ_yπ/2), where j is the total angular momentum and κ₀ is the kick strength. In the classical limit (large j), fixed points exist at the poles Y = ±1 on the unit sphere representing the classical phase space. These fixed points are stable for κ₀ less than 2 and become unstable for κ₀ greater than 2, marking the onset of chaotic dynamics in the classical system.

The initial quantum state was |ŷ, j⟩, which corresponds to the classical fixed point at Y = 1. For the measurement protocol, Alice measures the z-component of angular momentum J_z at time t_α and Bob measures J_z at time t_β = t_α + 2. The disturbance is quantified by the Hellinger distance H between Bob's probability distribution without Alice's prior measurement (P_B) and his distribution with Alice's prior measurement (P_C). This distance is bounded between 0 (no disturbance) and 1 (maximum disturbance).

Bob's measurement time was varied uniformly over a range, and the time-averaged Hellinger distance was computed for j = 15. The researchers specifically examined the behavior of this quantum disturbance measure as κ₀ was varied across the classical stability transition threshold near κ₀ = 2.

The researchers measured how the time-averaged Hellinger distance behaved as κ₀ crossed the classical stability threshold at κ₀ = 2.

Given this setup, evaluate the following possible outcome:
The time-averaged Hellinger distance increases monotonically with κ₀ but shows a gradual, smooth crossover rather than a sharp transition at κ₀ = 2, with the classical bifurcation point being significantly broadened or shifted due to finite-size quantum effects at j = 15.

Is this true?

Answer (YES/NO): NO